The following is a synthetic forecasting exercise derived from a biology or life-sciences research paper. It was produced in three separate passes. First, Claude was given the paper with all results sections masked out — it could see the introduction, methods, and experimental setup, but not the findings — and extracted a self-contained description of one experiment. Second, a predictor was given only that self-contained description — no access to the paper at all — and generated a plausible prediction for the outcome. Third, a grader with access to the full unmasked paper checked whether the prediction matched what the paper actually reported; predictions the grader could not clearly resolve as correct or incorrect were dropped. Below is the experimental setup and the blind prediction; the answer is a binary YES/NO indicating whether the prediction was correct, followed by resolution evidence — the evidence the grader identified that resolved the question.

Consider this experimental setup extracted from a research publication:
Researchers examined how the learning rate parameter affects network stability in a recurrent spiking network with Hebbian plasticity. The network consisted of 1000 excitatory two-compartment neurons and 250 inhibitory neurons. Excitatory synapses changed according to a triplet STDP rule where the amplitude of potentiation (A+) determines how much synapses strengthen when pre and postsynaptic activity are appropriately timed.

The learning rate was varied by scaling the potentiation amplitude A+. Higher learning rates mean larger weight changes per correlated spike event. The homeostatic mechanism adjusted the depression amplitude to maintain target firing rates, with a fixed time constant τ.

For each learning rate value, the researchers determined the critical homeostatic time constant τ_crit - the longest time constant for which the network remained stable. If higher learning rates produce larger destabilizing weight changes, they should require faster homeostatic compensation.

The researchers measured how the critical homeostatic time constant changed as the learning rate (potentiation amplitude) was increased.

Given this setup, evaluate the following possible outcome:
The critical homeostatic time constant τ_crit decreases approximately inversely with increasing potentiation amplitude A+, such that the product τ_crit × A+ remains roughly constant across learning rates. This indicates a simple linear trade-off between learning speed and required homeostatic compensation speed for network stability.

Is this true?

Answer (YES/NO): NO